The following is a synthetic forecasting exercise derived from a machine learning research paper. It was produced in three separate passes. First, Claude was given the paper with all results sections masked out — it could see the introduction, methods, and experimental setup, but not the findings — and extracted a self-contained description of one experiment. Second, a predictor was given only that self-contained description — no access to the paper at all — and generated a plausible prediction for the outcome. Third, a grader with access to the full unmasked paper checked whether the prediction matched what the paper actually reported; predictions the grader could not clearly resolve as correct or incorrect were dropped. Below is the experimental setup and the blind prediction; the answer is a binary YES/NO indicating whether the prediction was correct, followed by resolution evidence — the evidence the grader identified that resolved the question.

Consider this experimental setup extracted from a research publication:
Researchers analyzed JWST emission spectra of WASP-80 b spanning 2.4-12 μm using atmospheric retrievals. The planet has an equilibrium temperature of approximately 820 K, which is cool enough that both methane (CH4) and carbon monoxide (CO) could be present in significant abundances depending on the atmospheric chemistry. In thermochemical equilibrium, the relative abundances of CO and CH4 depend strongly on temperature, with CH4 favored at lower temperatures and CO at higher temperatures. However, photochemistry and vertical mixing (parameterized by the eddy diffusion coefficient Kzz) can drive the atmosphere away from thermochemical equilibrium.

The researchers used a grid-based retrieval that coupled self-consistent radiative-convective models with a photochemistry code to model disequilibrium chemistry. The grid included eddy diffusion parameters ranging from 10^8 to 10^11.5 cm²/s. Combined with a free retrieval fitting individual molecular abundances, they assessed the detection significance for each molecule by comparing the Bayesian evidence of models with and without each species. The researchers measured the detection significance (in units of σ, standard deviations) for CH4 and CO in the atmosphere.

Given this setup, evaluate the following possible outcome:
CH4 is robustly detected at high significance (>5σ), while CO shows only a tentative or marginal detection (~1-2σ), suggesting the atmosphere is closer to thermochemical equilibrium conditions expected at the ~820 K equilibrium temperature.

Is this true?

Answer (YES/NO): NO